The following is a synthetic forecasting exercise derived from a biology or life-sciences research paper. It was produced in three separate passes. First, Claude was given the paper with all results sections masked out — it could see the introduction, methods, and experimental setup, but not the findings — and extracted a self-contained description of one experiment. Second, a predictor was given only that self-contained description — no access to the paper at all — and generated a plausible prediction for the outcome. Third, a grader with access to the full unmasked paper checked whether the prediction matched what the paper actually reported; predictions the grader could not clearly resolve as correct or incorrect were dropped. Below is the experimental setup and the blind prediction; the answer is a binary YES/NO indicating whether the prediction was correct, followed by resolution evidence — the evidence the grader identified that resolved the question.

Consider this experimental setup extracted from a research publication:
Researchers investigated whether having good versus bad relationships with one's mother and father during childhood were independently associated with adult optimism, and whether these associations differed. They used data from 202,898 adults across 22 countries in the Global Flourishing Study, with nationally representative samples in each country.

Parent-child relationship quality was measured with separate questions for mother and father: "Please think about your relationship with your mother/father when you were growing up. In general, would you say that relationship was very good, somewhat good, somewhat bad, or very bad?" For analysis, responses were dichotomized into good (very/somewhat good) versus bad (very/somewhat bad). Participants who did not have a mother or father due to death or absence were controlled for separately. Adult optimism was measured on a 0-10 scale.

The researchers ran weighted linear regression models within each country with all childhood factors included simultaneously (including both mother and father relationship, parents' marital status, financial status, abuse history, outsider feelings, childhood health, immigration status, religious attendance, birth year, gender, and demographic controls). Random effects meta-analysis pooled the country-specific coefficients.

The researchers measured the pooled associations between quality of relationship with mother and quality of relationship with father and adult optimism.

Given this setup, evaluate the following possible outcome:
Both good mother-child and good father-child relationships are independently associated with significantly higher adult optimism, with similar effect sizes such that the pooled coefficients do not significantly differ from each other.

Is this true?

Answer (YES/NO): NO